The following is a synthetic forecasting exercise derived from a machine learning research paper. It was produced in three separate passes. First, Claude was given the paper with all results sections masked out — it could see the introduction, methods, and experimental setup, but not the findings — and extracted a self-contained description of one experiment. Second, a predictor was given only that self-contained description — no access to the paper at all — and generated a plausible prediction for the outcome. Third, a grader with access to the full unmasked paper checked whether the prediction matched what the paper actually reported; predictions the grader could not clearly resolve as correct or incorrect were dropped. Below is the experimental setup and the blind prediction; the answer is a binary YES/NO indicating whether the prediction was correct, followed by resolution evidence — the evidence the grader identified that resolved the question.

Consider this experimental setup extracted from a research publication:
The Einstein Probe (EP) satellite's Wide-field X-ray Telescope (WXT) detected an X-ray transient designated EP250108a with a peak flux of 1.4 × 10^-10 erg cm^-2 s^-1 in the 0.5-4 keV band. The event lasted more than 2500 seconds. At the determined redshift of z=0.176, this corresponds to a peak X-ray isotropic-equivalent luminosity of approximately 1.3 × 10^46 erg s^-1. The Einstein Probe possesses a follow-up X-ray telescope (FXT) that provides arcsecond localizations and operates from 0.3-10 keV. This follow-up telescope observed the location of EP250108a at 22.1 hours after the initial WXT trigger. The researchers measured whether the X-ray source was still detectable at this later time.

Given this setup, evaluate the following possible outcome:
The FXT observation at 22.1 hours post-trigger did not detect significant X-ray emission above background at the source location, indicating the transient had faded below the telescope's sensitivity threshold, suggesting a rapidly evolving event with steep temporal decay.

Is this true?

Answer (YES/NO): YES